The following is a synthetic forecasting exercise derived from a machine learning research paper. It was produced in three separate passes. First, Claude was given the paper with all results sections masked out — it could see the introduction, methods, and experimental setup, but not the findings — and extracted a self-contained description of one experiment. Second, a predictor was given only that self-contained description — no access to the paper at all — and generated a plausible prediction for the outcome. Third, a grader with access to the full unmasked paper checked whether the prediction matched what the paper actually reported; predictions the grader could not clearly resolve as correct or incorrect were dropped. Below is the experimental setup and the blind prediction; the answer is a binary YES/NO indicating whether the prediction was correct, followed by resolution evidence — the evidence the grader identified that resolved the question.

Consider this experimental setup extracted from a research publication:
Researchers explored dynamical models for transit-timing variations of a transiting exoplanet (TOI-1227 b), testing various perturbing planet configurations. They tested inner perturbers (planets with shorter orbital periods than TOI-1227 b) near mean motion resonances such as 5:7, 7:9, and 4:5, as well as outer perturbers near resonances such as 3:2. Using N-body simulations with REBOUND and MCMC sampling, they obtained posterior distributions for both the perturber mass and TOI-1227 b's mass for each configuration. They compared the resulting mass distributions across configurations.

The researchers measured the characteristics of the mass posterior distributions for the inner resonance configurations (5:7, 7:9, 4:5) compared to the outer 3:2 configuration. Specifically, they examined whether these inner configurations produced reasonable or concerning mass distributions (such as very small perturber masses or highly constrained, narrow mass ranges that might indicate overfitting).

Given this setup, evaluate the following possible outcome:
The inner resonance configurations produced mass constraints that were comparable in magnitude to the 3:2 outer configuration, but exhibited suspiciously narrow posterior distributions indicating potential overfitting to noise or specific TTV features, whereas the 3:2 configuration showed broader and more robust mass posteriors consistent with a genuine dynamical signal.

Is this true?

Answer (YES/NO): NO